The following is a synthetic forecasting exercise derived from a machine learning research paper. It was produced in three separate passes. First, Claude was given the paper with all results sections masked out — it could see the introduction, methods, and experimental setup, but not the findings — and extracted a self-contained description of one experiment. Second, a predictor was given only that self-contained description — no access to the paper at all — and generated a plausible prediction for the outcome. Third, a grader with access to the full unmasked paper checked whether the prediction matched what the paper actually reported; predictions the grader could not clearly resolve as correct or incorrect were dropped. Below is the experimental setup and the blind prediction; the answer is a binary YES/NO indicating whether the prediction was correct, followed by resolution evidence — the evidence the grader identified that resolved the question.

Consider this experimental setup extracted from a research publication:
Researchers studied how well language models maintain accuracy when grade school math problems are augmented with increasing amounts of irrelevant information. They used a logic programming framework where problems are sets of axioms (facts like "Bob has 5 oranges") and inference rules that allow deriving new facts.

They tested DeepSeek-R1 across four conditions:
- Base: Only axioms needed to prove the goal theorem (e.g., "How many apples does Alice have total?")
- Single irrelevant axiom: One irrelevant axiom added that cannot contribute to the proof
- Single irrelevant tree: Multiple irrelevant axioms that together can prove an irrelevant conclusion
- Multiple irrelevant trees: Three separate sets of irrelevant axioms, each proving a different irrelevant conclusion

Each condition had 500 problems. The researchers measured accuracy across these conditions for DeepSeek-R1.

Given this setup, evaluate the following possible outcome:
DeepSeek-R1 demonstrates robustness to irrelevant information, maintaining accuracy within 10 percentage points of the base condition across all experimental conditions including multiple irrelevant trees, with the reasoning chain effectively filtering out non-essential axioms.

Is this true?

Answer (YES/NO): YES